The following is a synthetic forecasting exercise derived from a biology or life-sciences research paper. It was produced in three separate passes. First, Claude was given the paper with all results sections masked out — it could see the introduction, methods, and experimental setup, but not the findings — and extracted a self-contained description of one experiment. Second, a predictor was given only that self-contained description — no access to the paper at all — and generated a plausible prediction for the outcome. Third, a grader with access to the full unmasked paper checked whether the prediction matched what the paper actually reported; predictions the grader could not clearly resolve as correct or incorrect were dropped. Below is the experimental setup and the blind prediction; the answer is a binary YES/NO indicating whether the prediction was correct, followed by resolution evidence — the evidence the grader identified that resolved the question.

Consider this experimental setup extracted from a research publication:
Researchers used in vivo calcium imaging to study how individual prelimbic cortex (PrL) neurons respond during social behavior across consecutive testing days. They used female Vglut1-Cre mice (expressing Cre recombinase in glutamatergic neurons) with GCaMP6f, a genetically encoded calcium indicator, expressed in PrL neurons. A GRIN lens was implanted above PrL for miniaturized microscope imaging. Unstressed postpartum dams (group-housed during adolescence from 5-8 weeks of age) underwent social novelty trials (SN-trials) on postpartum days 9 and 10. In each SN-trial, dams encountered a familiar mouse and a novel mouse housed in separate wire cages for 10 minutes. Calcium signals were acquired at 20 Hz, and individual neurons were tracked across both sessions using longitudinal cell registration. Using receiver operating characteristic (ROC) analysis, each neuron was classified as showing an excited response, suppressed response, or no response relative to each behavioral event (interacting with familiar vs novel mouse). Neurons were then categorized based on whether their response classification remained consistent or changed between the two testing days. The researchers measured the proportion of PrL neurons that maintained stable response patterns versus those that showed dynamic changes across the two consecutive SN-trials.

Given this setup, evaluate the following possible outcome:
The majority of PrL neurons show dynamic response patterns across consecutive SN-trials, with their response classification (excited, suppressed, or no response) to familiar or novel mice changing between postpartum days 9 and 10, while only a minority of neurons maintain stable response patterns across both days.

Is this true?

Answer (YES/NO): NO